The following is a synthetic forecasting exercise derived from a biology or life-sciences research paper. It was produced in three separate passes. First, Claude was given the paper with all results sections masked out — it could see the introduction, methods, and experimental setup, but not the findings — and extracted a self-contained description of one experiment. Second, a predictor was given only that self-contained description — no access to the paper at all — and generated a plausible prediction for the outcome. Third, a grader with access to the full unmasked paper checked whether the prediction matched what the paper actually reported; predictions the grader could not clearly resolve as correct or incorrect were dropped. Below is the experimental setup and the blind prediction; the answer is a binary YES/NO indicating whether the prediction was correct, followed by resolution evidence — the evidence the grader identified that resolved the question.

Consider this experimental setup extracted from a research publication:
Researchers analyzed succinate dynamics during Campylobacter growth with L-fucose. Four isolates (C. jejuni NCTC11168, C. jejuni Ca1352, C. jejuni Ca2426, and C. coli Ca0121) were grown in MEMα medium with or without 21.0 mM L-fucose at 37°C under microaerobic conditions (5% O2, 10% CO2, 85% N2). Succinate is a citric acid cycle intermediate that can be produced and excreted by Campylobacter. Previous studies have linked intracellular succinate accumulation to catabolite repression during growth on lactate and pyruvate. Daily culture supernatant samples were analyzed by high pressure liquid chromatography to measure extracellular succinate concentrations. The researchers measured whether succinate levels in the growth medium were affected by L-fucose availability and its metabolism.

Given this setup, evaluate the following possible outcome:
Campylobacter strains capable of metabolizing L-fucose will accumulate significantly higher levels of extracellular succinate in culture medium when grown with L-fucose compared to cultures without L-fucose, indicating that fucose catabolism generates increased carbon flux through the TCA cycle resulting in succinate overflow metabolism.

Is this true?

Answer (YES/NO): NO